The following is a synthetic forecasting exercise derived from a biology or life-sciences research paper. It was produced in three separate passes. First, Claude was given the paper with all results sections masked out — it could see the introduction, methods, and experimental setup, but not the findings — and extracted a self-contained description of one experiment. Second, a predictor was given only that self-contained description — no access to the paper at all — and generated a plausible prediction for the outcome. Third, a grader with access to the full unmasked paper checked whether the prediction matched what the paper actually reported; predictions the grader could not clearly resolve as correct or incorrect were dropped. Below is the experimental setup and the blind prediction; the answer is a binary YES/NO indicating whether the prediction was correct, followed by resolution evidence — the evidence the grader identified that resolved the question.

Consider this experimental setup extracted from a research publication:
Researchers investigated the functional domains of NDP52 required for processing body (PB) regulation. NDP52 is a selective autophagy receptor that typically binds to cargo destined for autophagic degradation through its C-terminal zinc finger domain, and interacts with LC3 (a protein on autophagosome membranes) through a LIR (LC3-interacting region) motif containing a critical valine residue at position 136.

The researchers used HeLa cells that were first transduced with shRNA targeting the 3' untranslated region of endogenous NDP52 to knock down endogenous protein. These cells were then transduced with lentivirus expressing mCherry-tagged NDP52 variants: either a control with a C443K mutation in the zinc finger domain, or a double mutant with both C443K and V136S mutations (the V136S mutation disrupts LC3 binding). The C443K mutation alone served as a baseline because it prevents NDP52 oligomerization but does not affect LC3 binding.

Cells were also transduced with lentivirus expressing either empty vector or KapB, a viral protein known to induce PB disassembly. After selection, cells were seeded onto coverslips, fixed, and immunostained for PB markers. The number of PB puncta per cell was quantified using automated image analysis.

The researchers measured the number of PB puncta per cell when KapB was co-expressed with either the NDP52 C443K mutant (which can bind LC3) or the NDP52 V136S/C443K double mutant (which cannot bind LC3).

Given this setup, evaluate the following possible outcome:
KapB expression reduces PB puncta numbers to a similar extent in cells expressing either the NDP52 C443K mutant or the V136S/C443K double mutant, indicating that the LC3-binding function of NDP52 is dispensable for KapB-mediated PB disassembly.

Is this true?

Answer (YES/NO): NO